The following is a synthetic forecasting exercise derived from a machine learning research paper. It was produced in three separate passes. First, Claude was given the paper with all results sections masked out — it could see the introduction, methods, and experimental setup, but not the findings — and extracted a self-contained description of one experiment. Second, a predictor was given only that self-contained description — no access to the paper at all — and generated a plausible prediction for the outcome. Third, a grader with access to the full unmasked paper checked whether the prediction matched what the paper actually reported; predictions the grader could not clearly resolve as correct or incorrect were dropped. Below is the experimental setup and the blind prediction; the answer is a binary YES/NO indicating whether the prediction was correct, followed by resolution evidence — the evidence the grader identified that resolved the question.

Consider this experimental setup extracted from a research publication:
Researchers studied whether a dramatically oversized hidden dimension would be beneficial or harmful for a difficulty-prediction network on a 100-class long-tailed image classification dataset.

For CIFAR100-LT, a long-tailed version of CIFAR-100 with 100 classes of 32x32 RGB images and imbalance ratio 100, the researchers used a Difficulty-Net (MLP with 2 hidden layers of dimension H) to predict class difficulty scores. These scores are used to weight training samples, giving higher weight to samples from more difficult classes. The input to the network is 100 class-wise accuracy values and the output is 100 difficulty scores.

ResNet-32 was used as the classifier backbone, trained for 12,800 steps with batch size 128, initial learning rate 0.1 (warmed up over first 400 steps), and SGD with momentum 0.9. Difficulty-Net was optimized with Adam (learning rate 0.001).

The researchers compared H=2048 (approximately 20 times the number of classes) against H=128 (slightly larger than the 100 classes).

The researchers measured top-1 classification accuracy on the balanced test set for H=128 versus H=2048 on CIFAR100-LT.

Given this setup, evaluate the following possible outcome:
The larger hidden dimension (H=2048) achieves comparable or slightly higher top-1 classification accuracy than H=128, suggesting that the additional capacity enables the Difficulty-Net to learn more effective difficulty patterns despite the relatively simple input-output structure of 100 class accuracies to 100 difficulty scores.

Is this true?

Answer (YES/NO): NO